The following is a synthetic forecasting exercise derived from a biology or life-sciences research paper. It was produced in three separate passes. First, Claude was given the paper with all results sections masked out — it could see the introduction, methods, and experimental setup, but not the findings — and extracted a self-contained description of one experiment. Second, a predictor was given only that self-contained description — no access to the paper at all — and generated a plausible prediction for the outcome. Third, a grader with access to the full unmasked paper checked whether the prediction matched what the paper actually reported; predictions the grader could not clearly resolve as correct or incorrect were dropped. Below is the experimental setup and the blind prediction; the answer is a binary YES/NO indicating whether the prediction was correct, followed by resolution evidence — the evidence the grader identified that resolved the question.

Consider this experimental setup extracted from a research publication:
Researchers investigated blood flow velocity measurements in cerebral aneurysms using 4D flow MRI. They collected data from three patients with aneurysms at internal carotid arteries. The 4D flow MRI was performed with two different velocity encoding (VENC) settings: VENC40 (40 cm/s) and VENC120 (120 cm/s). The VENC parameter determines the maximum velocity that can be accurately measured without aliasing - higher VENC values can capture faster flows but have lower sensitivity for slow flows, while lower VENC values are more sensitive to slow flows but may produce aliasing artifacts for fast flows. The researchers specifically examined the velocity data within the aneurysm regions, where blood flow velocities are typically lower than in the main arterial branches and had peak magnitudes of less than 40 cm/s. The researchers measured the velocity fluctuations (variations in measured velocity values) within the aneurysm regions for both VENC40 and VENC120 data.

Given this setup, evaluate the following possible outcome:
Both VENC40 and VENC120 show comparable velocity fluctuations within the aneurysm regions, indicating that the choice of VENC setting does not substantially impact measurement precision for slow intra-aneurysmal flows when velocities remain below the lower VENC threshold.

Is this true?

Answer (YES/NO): NO